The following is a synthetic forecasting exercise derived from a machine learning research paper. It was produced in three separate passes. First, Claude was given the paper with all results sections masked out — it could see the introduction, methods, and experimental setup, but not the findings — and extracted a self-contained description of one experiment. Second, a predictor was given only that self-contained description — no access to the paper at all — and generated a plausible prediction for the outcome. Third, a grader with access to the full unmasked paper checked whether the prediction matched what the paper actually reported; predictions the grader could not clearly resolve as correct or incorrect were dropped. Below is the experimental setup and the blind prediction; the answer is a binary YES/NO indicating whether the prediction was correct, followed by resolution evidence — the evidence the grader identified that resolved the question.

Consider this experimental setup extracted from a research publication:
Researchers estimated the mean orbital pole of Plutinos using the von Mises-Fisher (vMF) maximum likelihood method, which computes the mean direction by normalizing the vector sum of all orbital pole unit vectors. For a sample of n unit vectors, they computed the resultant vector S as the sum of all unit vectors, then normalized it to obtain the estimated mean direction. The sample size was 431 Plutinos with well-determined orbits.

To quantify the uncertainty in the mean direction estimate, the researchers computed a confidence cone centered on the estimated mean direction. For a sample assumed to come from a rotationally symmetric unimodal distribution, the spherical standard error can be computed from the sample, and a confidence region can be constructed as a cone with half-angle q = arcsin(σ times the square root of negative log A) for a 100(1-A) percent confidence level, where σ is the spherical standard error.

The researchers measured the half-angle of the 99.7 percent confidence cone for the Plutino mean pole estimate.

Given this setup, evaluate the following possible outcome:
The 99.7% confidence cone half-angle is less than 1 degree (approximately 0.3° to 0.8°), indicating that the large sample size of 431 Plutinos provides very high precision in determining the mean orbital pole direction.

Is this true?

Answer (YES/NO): NO